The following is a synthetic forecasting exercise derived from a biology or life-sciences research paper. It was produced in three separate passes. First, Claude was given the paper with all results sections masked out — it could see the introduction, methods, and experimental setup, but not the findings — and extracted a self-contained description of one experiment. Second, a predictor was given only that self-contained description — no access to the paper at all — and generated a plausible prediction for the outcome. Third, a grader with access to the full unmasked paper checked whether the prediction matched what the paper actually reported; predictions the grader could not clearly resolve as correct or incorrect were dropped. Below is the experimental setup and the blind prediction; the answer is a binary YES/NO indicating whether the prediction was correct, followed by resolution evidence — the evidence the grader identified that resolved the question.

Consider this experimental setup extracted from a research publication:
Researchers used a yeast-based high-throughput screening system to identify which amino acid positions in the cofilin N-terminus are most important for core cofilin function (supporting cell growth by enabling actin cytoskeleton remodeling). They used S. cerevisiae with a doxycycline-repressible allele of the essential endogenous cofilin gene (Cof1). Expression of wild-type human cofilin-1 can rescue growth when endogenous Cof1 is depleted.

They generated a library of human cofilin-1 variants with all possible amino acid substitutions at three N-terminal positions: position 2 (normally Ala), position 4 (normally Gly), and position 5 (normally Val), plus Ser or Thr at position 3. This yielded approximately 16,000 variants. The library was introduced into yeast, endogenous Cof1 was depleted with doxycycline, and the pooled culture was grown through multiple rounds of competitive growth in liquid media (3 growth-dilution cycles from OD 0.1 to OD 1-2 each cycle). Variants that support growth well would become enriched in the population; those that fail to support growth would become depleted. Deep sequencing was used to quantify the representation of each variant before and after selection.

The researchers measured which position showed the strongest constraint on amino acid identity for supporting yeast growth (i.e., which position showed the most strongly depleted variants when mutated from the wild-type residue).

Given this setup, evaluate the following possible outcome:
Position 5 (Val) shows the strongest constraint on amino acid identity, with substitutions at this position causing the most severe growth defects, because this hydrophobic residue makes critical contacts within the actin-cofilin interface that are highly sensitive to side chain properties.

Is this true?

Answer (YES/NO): YES